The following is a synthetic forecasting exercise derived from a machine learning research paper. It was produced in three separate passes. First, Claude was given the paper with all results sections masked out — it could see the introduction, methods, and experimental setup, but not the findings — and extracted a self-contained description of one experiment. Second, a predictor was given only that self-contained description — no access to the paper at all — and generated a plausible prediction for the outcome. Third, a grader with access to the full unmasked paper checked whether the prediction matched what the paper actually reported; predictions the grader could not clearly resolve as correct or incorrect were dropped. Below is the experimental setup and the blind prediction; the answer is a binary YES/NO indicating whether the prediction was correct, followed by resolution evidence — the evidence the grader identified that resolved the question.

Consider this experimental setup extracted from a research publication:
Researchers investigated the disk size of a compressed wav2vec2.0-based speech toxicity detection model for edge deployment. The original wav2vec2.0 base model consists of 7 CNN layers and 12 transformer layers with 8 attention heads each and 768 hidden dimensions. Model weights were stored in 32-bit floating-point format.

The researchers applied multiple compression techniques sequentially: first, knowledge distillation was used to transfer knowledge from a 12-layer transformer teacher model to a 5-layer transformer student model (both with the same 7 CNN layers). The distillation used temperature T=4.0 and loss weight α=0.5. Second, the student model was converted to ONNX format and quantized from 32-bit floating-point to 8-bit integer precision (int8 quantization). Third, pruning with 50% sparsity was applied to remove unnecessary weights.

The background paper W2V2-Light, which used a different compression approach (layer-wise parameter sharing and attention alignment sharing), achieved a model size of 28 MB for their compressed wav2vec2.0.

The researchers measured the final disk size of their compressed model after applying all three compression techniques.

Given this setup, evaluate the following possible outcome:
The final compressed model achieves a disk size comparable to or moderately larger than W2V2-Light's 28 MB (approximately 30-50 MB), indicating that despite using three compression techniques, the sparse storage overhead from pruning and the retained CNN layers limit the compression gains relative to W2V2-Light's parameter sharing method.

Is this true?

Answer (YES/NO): NO